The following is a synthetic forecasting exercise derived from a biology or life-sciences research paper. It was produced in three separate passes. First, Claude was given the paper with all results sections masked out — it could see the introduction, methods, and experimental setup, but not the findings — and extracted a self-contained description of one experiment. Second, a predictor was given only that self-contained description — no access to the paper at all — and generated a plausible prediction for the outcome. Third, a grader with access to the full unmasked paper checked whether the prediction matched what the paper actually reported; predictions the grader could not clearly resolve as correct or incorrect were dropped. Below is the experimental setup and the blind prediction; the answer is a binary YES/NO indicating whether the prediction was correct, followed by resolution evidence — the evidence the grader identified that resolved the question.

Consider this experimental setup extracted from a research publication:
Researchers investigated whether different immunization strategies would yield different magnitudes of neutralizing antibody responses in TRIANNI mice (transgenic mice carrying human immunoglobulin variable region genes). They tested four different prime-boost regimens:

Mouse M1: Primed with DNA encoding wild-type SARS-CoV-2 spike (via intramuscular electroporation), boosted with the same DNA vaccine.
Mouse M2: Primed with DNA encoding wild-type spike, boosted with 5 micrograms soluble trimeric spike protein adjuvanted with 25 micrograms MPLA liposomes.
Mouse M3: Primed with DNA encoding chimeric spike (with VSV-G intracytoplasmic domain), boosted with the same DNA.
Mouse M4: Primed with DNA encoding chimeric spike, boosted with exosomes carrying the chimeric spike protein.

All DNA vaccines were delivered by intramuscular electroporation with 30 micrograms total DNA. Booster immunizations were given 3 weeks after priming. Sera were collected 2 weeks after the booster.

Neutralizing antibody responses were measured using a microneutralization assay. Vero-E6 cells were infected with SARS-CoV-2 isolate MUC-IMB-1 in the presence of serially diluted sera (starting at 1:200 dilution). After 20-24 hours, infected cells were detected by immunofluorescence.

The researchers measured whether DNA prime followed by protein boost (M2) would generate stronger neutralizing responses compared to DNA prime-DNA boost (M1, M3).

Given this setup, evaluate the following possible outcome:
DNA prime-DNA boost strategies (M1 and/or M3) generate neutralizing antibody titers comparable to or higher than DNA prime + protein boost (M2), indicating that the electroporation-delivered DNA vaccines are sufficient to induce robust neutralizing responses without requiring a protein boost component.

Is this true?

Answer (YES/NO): NO